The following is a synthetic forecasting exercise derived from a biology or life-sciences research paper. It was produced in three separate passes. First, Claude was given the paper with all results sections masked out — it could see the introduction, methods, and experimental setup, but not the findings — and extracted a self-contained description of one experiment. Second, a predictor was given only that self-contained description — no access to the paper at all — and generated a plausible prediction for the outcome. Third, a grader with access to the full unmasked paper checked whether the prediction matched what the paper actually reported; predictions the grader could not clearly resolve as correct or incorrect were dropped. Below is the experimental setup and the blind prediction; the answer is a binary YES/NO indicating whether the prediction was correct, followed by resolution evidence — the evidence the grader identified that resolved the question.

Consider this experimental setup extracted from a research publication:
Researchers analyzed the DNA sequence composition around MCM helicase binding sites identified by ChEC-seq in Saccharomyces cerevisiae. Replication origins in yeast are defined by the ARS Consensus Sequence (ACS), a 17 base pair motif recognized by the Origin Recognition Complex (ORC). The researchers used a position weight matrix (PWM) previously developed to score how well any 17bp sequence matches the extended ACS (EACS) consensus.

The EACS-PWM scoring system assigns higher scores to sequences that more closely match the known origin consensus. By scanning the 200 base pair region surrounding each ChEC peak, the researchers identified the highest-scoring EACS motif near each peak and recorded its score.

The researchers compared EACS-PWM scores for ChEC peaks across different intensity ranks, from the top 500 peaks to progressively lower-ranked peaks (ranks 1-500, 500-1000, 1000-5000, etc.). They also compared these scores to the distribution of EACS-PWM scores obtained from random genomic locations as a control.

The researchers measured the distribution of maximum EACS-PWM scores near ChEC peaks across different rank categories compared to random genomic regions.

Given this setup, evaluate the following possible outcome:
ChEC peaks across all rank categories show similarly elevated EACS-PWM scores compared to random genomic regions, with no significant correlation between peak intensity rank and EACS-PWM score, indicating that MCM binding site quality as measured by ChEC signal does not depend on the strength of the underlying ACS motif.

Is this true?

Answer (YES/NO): NO